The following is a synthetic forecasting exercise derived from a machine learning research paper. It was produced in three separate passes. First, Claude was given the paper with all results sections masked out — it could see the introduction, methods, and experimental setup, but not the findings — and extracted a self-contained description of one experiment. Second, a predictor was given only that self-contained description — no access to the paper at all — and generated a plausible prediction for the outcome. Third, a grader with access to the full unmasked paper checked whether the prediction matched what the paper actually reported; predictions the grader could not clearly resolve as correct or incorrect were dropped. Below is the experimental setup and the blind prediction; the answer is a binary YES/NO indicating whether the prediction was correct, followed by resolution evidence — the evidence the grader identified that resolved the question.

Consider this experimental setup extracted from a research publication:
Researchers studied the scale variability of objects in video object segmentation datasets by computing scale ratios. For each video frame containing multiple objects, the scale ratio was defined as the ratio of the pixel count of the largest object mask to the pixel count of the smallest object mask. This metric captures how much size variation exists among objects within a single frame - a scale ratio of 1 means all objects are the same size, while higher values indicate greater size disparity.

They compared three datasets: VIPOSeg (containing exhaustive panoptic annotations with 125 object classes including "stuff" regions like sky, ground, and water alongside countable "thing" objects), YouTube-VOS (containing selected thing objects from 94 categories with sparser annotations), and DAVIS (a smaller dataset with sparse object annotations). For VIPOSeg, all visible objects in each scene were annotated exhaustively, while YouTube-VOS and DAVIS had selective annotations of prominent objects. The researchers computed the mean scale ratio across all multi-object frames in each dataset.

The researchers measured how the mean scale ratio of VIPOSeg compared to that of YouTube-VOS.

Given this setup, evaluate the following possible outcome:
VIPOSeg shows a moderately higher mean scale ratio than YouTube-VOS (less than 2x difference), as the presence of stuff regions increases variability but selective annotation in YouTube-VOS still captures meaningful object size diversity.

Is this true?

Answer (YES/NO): NO